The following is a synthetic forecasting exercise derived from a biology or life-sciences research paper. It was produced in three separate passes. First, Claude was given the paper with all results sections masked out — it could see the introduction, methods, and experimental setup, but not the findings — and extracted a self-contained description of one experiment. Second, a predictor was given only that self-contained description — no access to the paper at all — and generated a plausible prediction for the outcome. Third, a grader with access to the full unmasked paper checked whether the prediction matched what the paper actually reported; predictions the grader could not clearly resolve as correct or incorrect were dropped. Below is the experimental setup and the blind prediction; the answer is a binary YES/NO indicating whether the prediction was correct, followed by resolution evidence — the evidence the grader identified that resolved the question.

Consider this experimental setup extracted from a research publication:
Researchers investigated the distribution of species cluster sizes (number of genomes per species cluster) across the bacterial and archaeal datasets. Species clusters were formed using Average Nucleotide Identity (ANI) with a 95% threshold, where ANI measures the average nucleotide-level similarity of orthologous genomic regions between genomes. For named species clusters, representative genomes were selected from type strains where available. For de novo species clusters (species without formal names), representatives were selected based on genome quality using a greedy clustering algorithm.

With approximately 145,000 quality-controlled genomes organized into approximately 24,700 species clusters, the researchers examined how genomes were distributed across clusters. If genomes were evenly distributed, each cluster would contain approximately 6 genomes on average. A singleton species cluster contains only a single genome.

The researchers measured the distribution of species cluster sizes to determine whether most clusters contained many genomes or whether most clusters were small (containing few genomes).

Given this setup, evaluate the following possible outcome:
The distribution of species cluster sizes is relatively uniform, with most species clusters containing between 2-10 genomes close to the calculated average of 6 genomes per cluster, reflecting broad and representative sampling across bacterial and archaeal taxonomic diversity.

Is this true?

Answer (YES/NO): NO